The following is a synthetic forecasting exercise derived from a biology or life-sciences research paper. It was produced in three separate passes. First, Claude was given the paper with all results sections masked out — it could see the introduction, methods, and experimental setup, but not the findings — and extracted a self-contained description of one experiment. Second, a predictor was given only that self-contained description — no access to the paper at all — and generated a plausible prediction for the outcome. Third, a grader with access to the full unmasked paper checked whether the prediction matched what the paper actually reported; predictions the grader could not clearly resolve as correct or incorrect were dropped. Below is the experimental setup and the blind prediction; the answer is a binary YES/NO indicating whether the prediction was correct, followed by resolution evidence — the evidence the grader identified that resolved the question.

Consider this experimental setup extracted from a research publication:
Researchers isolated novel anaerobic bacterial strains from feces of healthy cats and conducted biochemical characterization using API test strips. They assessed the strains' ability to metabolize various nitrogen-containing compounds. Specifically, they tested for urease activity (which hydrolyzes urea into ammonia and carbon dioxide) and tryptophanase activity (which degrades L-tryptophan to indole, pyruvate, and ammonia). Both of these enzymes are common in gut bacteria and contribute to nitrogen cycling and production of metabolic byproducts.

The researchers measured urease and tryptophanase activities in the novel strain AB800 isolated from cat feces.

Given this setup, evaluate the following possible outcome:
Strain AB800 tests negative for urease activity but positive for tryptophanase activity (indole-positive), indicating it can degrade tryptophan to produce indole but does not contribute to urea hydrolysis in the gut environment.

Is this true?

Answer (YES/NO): NO